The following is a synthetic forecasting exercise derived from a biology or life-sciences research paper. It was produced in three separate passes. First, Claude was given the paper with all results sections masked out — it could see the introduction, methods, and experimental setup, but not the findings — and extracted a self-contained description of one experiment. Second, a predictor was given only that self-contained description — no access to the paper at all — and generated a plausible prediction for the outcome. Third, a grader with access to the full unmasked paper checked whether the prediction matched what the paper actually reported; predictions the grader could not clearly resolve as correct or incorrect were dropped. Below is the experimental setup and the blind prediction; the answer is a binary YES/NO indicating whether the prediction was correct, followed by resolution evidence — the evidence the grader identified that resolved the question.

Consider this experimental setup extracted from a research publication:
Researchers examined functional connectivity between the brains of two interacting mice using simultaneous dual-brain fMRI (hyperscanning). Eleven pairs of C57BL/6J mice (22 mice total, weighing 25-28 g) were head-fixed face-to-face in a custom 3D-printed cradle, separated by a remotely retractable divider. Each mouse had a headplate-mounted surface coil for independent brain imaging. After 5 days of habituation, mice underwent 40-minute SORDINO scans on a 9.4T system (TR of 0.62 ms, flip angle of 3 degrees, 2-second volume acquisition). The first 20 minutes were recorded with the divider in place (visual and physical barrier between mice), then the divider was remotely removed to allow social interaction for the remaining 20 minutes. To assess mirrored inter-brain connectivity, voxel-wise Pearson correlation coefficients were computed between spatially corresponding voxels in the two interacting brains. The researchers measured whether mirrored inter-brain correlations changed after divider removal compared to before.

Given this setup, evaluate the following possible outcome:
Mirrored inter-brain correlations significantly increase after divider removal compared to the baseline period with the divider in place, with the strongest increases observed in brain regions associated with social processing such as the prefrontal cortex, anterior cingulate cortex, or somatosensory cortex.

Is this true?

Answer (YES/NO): YES